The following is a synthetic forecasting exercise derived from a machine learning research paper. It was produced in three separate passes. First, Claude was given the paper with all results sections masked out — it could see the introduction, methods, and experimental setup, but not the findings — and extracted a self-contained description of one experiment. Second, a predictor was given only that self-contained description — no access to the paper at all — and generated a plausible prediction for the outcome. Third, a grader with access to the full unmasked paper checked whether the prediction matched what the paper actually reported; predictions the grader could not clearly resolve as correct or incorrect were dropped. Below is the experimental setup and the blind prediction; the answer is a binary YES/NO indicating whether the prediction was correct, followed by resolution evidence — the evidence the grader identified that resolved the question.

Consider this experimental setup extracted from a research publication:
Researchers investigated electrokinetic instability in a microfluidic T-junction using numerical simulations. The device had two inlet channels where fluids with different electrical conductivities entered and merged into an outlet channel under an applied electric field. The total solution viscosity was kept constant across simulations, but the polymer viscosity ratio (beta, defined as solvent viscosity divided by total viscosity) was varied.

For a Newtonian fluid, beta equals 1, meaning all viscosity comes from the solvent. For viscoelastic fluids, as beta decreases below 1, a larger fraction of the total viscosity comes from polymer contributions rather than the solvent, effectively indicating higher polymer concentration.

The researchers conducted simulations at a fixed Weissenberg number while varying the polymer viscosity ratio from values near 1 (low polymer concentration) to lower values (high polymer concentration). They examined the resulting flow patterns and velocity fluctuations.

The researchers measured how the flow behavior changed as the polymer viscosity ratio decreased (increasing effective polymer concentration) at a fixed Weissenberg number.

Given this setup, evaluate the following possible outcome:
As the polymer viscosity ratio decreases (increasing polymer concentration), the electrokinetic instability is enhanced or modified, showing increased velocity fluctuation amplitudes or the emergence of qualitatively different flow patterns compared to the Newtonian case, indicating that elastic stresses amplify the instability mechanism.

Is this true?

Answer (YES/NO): NO